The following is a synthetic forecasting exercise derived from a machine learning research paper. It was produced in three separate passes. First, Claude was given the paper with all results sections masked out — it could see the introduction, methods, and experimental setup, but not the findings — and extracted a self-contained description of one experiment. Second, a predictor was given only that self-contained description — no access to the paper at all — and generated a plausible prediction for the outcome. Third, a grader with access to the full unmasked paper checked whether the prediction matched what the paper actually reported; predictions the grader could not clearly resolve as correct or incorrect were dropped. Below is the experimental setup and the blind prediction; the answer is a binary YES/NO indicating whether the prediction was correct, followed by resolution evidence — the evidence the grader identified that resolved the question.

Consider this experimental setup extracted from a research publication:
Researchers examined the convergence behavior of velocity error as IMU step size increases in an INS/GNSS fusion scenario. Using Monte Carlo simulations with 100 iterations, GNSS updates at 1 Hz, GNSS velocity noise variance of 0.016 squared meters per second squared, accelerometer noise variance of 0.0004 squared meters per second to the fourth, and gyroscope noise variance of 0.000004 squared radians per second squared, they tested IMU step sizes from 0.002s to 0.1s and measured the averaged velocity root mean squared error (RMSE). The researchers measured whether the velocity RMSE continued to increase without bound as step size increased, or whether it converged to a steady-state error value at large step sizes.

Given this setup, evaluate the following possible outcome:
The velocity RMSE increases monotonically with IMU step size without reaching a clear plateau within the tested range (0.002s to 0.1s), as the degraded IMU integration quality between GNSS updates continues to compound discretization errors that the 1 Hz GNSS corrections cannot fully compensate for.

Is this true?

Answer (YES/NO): NO